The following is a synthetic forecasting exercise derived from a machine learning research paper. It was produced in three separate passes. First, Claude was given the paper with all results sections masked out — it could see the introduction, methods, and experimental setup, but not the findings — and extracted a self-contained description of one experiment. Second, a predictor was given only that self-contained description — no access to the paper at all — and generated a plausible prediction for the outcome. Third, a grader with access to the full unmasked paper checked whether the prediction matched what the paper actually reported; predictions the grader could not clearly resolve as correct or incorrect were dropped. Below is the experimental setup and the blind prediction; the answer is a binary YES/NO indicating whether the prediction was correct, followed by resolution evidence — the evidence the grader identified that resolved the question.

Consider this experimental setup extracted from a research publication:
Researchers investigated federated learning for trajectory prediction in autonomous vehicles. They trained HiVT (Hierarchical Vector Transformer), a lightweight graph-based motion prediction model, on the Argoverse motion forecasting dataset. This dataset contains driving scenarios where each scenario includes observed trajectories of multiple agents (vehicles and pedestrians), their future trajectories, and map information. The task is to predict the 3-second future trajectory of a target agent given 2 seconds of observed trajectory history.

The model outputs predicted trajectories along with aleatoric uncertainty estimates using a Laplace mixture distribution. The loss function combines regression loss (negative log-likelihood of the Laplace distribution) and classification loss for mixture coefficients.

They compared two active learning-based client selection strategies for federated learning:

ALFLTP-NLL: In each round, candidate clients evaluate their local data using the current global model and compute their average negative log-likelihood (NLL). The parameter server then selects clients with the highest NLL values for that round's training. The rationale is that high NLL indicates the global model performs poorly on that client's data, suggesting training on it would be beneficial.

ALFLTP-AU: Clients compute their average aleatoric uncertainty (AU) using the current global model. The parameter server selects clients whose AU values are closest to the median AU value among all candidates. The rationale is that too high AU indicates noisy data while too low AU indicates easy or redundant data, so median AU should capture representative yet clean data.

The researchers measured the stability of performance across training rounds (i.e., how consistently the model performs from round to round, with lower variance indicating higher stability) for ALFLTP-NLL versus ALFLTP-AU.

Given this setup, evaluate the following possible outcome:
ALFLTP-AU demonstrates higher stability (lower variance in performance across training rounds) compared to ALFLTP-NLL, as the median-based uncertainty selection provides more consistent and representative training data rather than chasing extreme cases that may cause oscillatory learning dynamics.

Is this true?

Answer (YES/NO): YES